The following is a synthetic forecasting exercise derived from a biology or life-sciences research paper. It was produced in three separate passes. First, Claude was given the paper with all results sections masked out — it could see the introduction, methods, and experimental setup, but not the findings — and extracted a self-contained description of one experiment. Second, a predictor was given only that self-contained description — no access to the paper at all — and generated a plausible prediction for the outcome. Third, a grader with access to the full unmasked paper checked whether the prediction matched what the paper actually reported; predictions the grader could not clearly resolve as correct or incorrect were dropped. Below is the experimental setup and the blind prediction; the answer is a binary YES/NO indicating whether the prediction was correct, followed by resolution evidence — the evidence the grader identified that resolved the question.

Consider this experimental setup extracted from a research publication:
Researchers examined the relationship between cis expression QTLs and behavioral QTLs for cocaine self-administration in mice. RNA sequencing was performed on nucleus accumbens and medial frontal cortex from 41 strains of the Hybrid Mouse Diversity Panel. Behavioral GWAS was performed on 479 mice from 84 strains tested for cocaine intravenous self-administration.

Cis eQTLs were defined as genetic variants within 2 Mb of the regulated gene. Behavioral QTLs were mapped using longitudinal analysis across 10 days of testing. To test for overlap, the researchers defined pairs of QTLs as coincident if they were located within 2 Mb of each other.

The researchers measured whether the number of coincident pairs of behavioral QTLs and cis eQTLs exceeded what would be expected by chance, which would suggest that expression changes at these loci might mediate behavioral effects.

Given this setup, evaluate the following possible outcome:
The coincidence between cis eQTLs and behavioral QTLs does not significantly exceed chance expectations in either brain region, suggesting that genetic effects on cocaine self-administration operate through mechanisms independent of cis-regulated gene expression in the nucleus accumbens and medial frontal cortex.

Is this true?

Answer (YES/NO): NO